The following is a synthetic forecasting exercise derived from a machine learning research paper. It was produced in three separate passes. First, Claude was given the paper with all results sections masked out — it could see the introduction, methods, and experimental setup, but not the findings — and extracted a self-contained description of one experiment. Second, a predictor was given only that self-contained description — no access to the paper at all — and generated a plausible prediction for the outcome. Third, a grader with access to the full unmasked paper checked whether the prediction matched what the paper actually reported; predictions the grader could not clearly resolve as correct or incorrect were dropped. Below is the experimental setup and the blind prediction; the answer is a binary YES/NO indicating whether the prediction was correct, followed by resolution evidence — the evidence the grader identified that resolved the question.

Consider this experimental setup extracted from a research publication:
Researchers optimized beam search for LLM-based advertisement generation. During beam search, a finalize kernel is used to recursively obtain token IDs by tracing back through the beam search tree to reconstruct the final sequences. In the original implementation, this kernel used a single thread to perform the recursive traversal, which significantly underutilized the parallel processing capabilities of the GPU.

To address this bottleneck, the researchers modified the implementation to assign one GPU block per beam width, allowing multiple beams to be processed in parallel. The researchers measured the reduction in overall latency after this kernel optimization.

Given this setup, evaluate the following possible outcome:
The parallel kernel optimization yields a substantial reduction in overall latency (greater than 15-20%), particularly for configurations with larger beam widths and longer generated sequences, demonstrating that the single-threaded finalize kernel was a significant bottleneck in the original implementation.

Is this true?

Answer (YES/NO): NO